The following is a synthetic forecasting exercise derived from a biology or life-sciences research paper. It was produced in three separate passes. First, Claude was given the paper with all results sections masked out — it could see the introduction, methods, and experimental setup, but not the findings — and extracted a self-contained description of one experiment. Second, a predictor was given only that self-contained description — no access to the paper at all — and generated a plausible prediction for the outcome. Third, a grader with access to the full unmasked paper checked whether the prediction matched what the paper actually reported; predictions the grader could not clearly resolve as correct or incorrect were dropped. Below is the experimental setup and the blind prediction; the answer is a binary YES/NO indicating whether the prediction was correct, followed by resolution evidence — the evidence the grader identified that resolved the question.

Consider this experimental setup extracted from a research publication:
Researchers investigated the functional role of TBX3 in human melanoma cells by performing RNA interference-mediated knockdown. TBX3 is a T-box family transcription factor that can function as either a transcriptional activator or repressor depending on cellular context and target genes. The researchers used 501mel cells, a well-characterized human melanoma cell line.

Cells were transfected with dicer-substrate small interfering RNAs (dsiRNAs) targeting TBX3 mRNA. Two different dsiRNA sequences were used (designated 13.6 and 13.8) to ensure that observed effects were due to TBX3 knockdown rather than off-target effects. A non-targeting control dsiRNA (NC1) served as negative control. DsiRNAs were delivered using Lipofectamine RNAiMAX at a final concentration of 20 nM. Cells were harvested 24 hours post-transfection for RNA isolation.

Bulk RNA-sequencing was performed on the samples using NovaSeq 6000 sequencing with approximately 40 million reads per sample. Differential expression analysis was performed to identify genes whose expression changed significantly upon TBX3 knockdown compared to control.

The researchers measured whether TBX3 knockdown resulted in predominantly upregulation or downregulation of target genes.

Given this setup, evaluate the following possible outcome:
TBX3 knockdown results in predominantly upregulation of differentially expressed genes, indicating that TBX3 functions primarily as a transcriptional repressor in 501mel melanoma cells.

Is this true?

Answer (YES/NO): NO